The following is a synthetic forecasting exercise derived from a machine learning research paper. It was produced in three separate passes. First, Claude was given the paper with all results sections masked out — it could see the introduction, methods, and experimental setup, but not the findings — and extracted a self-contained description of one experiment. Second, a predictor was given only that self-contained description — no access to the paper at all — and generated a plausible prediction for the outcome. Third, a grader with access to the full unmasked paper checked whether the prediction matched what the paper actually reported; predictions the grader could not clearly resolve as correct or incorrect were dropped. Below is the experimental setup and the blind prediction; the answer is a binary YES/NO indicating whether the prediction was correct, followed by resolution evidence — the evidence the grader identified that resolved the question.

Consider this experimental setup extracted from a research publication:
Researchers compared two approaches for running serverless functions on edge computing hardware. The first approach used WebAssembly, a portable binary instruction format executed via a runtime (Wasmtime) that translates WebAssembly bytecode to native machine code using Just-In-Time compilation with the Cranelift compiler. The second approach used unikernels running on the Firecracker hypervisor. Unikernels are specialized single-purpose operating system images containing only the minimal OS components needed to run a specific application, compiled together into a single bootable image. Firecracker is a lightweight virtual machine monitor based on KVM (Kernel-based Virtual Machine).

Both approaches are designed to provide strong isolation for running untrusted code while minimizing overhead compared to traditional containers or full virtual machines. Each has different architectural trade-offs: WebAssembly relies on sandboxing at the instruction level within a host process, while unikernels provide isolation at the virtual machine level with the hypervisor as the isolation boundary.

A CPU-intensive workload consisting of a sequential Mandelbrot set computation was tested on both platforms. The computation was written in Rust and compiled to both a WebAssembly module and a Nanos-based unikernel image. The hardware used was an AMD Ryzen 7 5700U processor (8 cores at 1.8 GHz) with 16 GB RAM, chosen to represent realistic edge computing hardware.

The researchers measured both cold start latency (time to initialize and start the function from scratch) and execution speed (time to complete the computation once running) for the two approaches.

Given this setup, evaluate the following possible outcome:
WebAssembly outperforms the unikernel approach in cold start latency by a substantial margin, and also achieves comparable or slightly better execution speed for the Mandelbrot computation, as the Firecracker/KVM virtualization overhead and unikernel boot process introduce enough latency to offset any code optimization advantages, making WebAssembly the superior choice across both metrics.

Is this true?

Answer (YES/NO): NO